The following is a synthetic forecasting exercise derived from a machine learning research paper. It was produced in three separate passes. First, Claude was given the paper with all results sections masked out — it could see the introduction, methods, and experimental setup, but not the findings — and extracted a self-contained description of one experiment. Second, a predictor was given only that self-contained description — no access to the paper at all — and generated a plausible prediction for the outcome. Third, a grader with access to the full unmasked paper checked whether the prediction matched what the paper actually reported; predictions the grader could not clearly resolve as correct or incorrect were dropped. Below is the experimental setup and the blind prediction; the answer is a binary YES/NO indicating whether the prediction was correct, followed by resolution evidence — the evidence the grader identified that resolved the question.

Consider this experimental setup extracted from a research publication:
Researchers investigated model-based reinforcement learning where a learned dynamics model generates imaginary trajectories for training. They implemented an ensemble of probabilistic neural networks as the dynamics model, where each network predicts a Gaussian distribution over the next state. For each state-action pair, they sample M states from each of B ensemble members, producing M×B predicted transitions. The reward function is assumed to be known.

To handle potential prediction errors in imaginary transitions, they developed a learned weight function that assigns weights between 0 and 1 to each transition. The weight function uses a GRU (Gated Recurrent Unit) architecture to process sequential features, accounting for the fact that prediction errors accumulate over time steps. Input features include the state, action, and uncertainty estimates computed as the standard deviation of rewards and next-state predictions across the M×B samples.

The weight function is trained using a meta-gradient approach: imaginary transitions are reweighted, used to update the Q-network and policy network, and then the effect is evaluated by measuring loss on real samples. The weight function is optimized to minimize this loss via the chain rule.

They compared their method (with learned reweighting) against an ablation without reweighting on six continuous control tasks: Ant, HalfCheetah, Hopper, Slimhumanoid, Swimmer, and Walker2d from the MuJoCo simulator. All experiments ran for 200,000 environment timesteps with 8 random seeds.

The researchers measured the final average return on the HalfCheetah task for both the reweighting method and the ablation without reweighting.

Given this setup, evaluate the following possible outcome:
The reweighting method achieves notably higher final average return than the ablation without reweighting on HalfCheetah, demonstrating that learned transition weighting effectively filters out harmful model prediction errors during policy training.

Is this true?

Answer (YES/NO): NO